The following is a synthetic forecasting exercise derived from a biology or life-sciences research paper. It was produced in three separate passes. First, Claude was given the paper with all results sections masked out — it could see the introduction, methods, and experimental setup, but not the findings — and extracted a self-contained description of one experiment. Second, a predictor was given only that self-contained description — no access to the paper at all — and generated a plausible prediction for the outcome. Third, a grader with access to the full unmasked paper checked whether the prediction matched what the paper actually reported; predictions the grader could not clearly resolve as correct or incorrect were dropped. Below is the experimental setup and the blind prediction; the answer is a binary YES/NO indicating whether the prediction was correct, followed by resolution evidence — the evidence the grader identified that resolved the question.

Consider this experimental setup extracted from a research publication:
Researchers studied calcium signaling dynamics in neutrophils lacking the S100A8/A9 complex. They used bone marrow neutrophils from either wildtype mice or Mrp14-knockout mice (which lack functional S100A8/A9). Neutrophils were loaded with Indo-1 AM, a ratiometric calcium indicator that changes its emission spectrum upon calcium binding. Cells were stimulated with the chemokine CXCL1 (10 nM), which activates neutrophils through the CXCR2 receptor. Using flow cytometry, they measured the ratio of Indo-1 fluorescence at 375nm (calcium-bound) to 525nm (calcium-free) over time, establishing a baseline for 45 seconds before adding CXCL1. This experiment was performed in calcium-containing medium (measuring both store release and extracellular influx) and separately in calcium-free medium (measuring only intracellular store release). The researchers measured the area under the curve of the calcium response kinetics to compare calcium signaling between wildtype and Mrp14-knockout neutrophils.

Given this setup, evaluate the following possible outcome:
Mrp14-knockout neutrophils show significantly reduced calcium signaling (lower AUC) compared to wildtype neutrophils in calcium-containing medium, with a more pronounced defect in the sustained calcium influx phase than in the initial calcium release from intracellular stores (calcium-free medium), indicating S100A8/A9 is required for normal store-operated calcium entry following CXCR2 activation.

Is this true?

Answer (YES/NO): NO